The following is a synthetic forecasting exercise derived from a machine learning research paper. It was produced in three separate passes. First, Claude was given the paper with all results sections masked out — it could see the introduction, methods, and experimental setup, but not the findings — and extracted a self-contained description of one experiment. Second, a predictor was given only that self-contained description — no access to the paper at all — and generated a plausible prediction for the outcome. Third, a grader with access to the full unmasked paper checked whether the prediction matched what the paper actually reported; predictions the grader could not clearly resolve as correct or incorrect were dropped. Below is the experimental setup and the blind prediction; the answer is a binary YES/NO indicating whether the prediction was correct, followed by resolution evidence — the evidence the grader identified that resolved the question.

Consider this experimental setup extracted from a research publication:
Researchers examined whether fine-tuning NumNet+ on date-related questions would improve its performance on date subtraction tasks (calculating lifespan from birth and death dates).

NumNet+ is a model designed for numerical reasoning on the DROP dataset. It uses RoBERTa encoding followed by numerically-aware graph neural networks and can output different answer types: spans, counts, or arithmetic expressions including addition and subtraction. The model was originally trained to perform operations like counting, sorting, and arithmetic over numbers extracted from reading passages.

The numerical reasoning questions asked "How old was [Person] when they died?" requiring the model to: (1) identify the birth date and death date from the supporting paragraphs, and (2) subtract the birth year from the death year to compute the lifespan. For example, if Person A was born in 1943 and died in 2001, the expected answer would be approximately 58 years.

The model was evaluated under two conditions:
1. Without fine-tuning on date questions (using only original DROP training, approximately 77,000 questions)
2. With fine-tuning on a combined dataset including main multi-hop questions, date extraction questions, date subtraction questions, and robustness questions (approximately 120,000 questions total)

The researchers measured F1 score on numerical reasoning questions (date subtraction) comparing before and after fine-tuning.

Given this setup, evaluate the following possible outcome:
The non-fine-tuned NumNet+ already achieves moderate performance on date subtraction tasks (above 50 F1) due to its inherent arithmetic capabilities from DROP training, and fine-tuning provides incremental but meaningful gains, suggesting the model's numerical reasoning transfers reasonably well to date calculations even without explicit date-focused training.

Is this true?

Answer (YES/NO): NO